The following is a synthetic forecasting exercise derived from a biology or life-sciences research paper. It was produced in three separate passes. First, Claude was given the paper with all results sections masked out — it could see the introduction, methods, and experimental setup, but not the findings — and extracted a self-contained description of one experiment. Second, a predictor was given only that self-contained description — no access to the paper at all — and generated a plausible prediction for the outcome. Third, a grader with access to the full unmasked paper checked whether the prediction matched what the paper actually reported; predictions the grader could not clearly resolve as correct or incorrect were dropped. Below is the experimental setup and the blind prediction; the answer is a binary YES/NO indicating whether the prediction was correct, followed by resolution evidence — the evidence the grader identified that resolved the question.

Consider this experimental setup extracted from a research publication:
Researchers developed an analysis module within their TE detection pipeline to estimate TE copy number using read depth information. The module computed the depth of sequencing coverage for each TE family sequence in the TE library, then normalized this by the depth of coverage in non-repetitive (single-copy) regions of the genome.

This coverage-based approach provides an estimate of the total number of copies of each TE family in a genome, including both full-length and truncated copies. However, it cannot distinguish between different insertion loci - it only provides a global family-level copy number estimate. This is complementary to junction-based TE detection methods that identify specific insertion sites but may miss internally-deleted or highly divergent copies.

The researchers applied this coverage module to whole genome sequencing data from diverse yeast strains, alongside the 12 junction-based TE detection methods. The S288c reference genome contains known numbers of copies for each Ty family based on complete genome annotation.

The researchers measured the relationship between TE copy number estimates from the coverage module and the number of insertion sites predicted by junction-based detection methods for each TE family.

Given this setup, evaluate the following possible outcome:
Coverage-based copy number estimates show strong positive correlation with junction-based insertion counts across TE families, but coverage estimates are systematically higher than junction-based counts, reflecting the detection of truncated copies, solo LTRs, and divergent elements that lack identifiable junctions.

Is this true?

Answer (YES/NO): NO